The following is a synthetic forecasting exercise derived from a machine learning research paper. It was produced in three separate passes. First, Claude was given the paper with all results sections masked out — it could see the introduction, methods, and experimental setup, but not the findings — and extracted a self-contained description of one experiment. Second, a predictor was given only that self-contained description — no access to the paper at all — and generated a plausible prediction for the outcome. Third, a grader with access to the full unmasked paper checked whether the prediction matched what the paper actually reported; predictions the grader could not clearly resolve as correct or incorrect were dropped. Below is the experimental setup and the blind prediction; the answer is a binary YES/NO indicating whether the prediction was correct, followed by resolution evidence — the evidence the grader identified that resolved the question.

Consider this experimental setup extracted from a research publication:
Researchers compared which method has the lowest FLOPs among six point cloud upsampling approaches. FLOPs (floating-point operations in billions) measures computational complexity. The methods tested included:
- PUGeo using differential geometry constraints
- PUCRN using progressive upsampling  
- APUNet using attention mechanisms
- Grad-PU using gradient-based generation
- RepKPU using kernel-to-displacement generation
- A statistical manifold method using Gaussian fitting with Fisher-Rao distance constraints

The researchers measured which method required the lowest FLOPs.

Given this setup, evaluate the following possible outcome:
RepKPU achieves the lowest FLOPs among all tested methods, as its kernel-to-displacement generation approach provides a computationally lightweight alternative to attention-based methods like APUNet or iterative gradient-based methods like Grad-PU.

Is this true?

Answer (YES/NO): YES